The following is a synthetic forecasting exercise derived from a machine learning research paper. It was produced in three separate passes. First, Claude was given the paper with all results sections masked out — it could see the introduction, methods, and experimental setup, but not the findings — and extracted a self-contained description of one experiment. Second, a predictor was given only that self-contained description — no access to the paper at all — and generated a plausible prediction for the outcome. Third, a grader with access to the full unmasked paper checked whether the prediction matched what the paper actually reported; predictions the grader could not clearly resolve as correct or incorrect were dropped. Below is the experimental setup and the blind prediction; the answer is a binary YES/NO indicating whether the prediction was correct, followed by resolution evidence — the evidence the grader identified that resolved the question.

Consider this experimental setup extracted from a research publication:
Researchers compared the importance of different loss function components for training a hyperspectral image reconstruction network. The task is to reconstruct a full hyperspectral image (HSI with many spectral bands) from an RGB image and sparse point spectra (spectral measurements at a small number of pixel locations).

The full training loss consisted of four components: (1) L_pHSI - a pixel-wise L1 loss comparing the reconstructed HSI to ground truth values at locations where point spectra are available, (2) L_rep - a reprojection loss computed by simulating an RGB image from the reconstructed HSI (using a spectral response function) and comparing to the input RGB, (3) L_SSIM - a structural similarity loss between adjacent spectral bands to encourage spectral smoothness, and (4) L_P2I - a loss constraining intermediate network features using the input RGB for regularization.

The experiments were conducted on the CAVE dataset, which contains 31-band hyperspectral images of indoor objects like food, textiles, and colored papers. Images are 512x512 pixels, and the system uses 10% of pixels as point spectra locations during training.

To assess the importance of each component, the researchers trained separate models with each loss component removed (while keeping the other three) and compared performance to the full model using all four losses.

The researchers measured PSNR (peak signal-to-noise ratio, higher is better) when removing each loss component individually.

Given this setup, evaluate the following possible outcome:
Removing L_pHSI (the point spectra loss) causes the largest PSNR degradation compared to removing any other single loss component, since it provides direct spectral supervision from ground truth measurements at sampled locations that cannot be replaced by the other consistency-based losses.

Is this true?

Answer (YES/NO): YES